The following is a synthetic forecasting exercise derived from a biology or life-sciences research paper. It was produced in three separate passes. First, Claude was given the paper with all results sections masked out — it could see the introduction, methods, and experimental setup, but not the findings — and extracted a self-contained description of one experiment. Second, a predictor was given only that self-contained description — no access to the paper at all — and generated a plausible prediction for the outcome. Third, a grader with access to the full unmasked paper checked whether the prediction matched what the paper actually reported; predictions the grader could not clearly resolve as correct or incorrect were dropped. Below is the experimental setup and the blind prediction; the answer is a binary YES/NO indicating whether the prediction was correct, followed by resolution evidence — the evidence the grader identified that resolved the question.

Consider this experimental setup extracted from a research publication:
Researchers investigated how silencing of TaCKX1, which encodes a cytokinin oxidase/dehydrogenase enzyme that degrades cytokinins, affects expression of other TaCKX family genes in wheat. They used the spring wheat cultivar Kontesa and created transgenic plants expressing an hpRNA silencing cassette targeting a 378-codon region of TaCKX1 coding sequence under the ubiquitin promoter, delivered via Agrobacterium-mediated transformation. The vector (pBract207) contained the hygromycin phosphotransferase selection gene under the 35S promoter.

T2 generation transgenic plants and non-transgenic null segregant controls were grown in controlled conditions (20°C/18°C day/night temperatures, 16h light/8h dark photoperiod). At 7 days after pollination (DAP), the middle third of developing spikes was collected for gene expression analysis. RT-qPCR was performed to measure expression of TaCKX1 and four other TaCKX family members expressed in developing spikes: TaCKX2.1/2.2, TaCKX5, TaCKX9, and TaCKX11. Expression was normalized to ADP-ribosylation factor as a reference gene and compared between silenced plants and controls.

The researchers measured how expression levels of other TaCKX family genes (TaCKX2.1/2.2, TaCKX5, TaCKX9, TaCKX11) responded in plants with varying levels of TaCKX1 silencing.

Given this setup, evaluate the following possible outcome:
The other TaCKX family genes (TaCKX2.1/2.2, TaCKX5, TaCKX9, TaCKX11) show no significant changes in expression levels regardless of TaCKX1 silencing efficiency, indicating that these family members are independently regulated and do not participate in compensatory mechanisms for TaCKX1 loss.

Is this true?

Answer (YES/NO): NO